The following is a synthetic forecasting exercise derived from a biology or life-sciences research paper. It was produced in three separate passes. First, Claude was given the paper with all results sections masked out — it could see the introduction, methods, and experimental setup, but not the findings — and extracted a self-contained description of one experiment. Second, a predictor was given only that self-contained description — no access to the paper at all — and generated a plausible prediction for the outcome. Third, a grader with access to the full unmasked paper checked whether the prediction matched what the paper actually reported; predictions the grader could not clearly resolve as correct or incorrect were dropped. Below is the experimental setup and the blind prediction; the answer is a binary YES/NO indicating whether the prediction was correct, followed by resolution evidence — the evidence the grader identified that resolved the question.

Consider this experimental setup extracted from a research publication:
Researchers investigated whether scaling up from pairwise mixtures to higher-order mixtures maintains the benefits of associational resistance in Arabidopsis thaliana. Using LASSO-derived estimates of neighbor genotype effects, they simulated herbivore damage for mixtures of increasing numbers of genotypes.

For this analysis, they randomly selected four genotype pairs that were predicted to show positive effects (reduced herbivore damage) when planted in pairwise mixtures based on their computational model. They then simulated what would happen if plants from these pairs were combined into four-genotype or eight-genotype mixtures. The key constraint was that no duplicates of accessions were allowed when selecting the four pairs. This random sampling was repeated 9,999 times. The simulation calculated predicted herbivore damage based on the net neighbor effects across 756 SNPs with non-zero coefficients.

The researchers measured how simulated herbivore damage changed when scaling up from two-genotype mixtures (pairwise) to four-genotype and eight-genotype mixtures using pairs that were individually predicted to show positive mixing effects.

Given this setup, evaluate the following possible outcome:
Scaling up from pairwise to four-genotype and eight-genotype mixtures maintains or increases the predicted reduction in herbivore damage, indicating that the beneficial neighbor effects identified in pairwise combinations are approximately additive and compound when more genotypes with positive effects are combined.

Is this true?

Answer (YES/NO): NO